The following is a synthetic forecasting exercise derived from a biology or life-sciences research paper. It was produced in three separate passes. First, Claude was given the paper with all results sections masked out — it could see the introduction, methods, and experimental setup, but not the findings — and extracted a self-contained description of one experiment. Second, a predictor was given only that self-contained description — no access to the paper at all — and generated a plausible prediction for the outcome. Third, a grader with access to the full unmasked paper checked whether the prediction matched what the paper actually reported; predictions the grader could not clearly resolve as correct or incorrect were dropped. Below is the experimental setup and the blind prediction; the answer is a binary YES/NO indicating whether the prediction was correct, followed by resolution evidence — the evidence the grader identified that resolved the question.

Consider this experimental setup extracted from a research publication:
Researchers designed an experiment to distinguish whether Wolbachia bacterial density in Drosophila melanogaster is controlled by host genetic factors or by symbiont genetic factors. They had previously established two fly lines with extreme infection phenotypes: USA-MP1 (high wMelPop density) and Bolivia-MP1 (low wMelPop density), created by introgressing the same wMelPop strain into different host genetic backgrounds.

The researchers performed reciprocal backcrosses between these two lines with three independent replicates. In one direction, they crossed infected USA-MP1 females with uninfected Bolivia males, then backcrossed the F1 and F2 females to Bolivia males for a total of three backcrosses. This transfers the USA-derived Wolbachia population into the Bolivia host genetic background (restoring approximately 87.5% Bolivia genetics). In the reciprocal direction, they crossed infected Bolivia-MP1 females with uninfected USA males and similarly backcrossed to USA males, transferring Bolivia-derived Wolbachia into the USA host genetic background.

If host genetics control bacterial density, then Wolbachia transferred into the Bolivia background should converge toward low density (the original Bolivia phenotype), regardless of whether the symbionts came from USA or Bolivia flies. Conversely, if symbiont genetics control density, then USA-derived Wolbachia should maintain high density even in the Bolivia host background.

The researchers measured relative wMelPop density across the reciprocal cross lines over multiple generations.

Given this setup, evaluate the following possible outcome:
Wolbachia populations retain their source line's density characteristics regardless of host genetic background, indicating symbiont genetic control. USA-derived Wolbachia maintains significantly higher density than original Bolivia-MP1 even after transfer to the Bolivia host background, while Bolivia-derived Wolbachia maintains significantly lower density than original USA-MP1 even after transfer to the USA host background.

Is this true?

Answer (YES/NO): YES